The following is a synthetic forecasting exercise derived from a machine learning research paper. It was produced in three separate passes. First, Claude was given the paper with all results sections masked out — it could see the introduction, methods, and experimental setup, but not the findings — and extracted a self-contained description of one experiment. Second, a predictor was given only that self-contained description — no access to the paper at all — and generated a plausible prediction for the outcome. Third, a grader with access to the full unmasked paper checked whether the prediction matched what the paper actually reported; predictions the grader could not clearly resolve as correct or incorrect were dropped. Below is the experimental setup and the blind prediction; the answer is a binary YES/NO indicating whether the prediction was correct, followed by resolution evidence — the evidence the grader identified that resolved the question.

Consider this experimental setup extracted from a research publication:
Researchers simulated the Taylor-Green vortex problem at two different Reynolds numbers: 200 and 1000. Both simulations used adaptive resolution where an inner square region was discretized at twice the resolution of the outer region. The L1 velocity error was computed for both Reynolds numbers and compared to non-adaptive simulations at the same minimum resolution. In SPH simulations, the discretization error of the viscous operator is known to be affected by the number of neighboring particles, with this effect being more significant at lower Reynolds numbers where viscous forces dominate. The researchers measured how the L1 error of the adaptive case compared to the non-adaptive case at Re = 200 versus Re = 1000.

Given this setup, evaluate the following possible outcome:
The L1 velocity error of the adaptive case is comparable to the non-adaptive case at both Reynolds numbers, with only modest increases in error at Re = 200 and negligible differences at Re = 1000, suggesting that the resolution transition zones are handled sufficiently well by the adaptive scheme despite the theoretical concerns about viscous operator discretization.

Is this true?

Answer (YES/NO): NO